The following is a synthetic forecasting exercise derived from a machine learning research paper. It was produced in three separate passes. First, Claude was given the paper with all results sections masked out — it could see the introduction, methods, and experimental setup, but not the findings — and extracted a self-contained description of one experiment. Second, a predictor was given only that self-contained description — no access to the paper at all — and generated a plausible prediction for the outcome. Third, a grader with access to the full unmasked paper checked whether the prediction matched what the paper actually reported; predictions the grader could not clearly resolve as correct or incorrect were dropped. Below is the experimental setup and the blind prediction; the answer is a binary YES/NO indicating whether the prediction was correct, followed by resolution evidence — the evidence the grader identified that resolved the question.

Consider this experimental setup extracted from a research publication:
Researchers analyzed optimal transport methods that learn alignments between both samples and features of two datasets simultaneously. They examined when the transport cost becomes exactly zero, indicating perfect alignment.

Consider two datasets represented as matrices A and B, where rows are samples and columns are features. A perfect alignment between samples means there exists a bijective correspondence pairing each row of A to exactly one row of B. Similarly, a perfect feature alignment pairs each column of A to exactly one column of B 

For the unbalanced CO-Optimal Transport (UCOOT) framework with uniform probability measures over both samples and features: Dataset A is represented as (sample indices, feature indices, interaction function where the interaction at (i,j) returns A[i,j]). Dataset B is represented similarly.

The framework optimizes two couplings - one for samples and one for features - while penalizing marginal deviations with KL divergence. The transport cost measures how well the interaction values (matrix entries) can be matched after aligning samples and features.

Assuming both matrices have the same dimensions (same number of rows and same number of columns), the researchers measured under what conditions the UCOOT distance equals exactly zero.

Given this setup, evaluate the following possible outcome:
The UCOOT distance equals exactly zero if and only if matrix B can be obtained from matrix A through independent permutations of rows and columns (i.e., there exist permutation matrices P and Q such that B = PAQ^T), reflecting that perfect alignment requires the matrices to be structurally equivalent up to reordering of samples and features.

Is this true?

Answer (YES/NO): YES